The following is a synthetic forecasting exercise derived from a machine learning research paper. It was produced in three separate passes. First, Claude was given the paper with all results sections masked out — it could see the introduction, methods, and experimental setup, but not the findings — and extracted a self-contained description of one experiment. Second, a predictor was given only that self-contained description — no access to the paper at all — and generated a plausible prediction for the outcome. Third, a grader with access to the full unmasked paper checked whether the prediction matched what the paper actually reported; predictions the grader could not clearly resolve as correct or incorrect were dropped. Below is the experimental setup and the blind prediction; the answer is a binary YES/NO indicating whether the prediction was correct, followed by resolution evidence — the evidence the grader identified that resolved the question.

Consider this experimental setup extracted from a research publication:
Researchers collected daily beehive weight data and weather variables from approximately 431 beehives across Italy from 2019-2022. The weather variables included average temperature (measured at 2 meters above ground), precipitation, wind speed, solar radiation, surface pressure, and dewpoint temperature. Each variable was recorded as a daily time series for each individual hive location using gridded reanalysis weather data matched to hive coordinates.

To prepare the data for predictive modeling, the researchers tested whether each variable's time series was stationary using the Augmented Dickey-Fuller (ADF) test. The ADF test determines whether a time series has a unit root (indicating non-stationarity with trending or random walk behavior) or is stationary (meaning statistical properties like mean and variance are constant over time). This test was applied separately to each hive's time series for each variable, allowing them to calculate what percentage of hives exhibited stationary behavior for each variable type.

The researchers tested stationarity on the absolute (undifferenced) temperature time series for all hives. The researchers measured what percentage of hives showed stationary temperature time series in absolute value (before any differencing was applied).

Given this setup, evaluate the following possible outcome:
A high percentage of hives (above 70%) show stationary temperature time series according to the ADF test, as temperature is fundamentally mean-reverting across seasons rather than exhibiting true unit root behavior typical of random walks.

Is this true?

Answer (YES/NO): NO